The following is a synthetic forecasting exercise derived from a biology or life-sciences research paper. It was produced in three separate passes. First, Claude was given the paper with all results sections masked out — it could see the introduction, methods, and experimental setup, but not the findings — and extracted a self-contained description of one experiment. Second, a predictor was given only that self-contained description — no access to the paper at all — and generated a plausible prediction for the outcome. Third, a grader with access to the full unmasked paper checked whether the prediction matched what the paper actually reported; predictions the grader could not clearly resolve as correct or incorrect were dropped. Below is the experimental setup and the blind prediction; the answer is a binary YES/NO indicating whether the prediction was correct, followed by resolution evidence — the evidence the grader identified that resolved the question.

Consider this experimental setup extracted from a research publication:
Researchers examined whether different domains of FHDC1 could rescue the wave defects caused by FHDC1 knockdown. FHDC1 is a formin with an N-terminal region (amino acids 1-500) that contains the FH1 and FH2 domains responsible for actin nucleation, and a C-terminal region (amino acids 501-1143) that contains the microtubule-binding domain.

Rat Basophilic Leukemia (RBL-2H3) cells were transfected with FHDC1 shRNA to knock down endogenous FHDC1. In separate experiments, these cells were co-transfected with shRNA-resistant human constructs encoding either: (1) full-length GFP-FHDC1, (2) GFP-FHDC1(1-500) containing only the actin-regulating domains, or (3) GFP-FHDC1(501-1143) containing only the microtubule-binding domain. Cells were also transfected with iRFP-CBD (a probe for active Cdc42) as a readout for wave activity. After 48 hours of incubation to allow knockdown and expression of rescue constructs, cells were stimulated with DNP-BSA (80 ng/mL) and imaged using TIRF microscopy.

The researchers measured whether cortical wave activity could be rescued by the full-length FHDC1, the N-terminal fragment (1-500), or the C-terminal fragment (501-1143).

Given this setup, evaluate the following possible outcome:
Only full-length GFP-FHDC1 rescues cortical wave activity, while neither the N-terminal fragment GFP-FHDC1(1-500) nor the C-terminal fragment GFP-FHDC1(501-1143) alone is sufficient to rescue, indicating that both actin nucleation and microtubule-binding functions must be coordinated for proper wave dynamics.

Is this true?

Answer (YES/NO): YES